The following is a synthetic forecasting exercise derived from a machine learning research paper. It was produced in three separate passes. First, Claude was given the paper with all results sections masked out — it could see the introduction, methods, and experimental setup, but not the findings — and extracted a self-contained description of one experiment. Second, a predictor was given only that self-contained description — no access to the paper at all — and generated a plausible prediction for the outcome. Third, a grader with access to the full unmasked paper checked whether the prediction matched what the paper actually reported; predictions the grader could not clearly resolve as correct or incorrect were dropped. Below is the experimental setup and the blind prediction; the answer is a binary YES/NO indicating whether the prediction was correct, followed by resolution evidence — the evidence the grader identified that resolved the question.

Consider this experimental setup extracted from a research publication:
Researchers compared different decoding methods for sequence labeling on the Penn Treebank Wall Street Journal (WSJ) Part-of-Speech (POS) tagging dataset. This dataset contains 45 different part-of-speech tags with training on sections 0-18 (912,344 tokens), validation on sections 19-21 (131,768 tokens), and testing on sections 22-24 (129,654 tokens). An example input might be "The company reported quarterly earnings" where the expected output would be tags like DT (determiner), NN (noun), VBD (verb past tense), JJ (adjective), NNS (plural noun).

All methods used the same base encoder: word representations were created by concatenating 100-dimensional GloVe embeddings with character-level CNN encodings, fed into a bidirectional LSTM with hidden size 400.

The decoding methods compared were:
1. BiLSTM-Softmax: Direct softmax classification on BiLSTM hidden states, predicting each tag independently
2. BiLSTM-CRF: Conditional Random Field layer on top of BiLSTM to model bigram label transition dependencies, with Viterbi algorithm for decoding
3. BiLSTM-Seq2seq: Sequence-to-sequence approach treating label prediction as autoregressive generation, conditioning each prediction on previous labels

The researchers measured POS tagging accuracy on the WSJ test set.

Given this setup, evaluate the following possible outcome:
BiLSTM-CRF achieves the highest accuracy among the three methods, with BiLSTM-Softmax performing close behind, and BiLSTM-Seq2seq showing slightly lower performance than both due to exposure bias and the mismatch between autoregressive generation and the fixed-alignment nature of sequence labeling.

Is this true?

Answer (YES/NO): NO